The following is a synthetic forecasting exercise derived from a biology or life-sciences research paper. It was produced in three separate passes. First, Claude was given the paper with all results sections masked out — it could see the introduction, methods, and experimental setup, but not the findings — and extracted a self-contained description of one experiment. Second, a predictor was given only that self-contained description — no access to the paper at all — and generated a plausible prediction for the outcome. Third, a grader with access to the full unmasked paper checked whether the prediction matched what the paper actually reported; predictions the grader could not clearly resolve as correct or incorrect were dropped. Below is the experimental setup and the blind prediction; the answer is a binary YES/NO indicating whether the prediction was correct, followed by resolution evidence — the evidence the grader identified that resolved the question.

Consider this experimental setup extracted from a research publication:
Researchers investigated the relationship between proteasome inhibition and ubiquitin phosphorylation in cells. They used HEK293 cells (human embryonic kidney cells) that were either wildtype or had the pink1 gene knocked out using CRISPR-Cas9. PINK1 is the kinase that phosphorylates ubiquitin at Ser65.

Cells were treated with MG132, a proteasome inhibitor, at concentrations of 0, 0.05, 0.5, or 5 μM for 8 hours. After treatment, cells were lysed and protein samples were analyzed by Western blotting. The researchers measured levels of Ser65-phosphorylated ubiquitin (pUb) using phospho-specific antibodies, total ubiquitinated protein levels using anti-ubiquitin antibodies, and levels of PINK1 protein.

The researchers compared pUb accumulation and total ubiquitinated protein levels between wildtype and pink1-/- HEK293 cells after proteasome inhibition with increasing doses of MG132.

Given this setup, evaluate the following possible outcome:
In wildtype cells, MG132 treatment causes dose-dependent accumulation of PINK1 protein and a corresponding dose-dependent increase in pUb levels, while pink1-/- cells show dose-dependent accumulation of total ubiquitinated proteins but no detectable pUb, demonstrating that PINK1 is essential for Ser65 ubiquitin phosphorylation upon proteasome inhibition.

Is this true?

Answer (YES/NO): YES